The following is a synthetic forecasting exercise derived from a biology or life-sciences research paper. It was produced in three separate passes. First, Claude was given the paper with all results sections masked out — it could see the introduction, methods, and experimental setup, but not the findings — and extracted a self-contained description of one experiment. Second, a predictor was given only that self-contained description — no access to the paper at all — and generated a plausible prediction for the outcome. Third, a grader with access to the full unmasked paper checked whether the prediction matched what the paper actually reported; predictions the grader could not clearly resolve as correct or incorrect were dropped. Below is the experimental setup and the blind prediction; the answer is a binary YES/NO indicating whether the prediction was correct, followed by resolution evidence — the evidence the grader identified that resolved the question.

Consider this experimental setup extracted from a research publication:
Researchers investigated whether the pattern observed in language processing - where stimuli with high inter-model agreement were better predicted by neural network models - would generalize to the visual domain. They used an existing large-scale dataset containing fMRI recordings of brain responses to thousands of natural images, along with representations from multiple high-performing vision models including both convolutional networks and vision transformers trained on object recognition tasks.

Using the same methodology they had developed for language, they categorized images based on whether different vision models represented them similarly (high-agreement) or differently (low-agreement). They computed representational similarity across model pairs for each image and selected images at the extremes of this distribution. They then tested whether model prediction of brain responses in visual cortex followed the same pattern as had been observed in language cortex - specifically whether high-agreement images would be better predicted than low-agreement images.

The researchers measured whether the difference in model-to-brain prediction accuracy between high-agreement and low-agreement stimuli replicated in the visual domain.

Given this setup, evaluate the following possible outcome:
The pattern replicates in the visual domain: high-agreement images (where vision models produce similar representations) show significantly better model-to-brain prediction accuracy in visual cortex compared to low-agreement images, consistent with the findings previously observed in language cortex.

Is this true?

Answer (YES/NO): YES